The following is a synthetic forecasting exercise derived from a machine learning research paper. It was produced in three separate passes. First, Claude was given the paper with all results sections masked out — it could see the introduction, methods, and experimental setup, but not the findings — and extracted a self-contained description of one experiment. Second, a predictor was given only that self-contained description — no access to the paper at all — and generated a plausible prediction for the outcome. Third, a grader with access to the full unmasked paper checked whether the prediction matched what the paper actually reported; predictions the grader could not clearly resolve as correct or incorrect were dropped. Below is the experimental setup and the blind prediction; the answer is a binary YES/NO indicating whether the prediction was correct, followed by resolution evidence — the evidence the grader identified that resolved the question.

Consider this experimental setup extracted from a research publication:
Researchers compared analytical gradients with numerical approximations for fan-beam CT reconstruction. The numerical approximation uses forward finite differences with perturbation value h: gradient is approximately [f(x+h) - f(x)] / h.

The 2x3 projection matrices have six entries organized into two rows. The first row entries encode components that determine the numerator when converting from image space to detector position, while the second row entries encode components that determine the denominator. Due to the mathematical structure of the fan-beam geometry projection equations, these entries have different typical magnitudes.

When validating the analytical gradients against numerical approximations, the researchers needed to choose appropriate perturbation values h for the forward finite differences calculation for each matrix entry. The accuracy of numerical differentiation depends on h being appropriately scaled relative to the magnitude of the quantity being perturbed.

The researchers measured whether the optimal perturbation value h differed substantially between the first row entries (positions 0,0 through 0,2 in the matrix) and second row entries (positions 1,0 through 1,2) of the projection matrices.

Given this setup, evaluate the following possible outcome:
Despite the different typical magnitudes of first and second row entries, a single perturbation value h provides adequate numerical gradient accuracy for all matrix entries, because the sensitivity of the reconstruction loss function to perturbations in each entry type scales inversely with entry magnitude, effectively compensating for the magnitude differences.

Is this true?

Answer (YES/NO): NO